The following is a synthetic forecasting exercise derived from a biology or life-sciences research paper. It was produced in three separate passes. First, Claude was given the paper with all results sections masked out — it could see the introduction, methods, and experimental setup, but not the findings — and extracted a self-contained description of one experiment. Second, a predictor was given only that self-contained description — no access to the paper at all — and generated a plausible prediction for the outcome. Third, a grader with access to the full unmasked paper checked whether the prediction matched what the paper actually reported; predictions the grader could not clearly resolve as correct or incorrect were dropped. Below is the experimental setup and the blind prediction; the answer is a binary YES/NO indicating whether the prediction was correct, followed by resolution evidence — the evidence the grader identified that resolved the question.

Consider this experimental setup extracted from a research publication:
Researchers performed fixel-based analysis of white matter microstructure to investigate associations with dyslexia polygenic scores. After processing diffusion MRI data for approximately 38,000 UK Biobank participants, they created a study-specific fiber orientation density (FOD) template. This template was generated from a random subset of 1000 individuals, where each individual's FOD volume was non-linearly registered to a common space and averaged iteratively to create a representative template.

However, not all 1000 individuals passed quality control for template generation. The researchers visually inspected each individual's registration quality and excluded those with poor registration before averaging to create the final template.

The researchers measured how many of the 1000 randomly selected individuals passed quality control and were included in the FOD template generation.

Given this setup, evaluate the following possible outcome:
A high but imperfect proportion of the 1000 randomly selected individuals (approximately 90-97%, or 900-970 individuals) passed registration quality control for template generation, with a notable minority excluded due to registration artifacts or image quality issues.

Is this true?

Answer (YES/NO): NO